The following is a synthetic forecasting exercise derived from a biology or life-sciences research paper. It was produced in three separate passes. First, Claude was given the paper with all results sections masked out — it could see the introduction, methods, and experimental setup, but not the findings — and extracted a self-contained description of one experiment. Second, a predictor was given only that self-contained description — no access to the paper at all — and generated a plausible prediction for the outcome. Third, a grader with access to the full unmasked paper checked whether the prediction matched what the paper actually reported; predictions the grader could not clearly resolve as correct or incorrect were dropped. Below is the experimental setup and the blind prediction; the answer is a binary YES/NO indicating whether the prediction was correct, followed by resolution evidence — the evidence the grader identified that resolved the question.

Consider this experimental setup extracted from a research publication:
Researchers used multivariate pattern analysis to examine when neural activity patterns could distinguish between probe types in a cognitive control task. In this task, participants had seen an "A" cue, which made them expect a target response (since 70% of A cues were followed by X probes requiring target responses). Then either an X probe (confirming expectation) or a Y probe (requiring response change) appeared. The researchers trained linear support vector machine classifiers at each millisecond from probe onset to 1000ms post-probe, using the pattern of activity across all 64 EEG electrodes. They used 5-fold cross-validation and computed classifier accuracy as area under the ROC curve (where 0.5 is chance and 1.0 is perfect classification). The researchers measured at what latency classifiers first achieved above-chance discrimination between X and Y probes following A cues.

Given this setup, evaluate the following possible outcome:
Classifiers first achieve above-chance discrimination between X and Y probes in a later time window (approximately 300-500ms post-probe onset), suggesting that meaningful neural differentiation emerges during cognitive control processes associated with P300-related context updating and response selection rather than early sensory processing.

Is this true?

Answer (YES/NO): NO